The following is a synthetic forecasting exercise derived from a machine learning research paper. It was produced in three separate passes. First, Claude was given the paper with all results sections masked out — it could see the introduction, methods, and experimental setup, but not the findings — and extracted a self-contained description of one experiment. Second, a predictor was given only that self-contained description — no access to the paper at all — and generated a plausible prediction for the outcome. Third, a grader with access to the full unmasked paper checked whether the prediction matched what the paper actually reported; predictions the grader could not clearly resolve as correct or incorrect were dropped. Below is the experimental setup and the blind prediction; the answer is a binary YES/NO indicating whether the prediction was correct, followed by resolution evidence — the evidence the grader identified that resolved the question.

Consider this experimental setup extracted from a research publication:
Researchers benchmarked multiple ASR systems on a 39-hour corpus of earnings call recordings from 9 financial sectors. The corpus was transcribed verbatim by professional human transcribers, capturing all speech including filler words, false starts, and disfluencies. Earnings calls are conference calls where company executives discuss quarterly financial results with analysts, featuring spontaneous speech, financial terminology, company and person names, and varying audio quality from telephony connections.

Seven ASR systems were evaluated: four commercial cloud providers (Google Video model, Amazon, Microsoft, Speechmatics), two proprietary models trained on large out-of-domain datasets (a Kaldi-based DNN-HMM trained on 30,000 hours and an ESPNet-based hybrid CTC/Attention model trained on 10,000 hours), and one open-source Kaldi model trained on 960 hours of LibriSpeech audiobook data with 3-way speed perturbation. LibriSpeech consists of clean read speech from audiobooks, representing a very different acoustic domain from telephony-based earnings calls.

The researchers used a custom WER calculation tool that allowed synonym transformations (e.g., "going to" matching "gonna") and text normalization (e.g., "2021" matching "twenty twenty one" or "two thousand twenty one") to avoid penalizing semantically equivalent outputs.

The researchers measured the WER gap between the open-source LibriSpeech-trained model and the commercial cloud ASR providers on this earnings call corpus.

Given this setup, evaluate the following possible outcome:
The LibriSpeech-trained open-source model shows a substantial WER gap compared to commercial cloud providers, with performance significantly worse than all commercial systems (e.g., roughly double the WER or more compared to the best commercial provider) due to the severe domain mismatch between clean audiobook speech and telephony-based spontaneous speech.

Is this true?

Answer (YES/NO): YES